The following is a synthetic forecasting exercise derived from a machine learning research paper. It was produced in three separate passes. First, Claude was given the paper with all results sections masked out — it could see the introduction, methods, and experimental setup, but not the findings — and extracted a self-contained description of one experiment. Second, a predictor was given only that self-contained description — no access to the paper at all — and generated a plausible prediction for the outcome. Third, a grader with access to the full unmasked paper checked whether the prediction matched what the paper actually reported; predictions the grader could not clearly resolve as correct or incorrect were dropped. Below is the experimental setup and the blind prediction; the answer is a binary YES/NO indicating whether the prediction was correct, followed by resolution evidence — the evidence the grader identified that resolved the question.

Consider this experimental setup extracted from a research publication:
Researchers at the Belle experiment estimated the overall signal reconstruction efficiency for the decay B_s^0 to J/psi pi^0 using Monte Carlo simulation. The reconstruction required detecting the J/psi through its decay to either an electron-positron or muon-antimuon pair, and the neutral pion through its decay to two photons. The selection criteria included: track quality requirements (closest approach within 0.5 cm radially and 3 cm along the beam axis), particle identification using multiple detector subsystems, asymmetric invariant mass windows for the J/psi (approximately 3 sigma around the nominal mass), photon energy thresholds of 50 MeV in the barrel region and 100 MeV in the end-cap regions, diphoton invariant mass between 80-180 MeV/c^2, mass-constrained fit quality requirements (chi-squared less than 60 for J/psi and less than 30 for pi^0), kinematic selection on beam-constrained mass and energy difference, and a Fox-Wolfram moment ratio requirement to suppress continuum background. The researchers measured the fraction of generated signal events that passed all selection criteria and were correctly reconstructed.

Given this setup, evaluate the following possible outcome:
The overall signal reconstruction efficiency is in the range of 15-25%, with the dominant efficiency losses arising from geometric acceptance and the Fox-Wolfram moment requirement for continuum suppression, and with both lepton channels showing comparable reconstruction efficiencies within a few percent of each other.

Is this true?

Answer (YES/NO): NO